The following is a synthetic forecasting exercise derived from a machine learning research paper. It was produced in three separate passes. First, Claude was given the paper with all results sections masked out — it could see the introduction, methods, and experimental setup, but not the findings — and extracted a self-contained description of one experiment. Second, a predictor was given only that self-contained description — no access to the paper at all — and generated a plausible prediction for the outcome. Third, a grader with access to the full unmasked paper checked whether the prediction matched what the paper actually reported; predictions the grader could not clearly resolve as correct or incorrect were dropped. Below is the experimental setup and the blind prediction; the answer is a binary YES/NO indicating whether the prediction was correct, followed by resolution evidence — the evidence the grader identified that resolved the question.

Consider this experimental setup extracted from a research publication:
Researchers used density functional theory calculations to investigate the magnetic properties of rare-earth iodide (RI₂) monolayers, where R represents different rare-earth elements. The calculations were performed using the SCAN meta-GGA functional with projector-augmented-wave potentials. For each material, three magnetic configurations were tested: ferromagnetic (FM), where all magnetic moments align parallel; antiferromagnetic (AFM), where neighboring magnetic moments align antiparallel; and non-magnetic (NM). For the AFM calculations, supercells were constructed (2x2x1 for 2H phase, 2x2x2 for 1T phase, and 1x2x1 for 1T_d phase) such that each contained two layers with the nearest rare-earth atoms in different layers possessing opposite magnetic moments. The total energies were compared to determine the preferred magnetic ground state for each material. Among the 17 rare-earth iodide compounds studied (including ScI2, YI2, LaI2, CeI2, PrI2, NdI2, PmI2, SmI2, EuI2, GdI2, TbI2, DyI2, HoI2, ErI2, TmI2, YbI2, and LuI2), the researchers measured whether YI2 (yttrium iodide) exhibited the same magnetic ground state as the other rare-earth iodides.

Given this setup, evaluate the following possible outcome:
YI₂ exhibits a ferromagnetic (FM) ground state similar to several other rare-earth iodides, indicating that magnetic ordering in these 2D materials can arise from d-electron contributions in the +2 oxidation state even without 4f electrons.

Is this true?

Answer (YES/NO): YES